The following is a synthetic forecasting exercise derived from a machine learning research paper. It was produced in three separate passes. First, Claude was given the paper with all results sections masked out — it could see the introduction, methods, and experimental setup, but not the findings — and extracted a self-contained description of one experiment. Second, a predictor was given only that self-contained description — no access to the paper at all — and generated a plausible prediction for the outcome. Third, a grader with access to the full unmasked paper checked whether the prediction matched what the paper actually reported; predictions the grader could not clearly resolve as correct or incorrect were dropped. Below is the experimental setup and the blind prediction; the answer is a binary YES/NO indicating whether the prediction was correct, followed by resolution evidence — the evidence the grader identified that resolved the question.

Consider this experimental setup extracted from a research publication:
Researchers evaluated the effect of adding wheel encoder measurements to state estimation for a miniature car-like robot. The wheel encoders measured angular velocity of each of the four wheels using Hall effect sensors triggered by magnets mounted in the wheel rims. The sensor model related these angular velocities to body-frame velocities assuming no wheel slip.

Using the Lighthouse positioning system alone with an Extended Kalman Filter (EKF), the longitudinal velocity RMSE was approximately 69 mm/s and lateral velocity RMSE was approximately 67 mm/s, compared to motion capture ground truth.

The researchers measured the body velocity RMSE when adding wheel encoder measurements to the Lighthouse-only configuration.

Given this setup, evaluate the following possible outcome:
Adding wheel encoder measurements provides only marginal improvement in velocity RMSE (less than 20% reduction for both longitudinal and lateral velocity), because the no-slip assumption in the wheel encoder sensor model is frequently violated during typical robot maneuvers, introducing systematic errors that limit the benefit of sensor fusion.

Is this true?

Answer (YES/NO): NO